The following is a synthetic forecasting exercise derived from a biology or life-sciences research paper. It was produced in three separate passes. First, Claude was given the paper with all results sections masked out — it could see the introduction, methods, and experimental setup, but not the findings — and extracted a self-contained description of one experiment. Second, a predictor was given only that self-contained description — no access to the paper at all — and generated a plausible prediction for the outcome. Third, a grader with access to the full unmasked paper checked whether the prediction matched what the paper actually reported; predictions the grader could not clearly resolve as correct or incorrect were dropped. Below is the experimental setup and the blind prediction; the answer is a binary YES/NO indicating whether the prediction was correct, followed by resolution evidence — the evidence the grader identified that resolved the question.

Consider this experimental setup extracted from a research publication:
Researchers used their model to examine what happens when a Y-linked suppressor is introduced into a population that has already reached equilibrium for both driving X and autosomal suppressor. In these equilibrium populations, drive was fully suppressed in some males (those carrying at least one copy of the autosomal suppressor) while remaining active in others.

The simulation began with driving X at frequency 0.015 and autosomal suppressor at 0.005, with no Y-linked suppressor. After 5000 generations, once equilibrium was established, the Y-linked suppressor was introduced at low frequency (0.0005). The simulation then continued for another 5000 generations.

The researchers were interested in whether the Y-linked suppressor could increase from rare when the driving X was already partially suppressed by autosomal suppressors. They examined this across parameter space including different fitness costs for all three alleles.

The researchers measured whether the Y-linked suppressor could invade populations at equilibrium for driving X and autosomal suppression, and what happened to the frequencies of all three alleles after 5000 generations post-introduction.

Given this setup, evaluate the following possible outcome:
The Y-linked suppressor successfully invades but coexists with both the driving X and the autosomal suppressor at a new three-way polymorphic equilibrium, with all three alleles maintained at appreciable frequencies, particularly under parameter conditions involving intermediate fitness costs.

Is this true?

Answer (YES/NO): NO